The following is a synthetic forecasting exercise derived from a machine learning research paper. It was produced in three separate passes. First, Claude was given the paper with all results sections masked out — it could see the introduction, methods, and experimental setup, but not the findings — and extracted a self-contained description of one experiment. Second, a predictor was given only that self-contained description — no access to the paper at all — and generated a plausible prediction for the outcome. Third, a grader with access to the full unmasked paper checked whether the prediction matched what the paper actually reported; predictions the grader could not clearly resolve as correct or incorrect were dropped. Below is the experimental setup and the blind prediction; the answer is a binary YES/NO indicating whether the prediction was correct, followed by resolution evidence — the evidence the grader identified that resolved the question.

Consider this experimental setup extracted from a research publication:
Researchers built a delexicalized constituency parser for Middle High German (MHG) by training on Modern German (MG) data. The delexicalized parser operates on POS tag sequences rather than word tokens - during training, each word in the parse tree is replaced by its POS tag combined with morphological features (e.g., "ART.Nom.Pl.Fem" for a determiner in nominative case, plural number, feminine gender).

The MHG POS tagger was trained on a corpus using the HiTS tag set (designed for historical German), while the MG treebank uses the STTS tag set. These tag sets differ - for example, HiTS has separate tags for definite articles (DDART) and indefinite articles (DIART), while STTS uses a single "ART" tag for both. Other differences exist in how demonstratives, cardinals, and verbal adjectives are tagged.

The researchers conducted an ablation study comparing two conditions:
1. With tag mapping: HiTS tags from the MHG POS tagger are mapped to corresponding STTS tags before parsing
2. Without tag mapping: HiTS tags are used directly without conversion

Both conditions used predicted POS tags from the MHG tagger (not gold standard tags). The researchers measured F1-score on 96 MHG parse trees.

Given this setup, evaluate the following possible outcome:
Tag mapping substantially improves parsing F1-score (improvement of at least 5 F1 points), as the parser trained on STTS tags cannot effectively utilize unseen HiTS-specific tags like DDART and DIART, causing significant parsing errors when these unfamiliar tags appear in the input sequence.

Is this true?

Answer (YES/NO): NO